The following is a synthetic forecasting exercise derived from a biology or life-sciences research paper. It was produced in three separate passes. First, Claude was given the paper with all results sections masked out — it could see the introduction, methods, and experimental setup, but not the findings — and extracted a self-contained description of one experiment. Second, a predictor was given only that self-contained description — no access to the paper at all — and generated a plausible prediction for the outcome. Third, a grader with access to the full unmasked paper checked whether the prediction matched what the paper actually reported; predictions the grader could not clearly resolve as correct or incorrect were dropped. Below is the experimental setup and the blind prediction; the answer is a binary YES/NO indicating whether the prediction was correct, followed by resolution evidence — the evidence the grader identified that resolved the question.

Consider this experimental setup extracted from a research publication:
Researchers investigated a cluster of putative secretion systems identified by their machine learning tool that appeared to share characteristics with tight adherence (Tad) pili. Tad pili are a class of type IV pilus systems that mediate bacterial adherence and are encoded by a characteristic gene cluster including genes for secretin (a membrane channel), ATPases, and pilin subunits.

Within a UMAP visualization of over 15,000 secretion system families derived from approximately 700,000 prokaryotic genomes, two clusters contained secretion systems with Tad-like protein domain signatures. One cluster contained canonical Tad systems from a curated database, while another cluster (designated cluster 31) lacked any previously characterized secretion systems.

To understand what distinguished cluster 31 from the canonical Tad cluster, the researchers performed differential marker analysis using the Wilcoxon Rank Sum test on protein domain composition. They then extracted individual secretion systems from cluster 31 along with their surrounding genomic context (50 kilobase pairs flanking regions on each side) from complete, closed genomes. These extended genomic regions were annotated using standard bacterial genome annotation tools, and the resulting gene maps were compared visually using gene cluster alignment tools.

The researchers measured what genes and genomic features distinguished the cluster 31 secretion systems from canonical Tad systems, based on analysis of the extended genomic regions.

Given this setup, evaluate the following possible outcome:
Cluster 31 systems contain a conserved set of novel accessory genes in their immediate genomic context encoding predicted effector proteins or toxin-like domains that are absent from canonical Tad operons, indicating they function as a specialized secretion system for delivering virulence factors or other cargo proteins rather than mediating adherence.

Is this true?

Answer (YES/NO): NO